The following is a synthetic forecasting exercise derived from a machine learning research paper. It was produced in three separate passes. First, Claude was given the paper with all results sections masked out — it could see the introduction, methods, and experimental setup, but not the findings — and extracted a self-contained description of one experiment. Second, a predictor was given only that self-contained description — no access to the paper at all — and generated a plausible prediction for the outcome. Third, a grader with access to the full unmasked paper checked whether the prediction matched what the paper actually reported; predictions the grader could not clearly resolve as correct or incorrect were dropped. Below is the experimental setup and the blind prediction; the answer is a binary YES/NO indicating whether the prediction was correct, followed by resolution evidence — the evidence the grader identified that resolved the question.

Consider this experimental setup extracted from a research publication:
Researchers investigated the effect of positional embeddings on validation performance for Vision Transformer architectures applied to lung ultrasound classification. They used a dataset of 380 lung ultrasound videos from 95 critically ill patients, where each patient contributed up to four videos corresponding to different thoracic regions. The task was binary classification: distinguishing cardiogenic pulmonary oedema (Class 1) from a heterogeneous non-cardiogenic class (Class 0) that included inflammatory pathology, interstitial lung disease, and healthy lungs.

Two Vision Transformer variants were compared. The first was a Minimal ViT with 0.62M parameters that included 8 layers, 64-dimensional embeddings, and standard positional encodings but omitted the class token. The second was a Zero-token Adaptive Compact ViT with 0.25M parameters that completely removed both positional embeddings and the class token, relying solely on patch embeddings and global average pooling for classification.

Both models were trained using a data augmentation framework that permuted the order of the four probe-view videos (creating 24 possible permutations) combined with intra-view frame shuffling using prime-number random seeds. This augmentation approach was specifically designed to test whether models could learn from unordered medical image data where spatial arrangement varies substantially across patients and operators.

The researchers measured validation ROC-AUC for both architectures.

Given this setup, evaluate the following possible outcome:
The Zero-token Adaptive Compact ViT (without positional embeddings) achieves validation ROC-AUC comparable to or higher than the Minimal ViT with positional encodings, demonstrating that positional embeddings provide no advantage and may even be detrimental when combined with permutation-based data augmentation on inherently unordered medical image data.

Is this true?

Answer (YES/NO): YES